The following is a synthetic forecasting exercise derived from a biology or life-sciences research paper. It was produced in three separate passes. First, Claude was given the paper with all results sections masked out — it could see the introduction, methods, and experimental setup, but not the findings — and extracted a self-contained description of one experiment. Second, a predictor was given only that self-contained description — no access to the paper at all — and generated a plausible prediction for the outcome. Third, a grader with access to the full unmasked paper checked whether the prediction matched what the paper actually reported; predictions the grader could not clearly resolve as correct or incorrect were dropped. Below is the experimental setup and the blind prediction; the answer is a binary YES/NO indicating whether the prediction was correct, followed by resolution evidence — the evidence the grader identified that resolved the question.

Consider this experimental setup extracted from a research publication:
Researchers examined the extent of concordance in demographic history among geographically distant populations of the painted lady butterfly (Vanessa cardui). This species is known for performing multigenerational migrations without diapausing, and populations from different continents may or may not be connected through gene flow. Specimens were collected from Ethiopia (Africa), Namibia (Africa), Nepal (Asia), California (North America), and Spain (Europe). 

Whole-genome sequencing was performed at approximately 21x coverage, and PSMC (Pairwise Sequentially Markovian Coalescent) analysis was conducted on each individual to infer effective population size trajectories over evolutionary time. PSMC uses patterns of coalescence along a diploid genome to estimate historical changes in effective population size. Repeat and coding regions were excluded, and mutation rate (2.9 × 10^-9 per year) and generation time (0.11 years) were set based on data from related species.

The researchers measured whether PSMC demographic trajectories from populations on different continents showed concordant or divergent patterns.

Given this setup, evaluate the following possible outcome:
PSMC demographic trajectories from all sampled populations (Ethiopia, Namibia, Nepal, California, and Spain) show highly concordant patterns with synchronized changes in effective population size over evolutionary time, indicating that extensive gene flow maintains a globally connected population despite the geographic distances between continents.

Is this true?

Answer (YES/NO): YES